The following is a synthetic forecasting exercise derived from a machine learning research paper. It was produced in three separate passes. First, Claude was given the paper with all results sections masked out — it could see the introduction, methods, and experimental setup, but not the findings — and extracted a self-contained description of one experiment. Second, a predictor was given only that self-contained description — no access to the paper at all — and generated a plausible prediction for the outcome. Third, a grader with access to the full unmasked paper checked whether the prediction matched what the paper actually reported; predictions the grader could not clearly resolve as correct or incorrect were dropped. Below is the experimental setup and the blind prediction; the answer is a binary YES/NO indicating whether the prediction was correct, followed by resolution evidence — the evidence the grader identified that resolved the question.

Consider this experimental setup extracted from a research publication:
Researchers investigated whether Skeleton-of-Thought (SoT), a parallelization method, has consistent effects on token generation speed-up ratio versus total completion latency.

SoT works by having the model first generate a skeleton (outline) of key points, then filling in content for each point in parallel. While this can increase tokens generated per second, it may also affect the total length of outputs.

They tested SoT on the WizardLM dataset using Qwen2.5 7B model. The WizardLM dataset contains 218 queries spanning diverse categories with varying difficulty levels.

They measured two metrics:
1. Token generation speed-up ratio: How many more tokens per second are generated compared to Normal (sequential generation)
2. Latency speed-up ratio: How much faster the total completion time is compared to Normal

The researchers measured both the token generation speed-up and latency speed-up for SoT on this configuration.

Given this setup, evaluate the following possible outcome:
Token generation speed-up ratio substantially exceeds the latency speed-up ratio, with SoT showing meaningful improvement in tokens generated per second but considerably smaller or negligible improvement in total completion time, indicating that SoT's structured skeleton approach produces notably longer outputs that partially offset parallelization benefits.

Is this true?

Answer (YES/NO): NO